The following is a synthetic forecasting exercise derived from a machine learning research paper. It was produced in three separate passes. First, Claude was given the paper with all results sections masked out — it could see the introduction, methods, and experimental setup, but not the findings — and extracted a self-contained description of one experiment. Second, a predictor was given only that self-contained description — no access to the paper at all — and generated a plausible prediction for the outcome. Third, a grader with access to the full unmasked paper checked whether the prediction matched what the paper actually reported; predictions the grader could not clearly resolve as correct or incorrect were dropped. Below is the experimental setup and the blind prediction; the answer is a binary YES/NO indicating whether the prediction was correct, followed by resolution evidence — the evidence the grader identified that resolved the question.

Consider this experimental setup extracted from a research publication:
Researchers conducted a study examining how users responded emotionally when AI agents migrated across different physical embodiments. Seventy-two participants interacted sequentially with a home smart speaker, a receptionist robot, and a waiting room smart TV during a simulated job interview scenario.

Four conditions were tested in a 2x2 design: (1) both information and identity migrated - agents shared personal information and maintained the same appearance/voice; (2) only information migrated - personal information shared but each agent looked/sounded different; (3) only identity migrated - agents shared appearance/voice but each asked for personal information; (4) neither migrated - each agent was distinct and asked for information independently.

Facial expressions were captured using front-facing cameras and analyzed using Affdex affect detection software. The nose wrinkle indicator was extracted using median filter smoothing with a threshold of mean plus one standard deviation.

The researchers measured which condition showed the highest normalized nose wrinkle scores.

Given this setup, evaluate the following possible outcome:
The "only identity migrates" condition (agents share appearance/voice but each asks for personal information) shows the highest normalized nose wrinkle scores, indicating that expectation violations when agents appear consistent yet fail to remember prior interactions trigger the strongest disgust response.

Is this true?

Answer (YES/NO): NO